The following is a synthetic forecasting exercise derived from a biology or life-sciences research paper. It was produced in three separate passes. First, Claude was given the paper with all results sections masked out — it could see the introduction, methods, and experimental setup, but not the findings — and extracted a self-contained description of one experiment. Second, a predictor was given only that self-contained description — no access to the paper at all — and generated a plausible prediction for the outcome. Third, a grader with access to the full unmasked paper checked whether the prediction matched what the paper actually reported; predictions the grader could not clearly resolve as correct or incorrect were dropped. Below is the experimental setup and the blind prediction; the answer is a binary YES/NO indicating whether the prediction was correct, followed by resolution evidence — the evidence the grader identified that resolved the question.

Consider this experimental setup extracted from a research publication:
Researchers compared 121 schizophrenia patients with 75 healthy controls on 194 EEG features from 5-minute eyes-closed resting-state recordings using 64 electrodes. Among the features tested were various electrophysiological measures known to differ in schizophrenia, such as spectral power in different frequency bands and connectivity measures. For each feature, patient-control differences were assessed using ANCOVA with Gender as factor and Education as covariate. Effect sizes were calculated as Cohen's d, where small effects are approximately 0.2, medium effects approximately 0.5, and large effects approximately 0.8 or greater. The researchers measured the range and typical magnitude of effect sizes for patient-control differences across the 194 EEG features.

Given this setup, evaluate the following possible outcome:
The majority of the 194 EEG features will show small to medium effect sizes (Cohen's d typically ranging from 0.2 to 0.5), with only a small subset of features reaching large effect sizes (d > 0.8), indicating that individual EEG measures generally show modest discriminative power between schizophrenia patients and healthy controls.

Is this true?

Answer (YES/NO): NO